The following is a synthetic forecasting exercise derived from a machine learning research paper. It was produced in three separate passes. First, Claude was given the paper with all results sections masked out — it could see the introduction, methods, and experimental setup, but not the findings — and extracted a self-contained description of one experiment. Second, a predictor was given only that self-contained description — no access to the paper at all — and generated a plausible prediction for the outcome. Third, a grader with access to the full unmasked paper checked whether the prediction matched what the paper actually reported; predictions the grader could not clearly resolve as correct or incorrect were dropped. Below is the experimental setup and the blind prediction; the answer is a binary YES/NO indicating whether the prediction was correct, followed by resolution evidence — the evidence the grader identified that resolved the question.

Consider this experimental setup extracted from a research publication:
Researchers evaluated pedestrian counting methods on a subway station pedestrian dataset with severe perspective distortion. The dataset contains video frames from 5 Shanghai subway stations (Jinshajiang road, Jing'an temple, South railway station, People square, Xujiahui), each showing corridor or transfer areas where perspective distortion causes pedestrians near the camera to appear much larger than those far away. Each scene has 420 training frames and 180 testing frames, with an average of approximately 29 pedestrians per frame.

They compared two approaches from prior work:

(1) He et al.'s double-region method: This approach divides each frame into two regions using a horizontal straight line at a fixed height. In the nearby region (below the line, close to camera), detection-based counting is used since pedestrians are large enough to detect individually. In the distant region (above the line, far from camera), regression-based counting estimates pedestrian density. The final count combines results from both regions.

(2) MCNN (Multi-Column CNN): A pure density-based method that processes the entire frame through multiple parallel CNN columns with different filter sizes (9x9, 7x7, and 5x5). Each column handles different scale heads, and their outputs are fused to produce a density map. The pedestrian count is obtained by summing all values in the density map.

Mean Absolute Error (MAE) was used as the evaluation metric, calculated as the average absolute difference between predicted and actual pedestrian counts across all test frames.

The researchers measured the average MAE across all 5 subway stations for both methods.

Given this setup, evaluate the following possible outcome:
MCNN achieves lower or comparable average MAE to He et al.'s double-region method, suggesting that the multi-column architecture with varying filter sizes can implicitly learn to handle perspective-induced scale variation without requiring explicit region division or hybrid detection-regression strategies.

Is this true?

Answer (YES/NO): YES